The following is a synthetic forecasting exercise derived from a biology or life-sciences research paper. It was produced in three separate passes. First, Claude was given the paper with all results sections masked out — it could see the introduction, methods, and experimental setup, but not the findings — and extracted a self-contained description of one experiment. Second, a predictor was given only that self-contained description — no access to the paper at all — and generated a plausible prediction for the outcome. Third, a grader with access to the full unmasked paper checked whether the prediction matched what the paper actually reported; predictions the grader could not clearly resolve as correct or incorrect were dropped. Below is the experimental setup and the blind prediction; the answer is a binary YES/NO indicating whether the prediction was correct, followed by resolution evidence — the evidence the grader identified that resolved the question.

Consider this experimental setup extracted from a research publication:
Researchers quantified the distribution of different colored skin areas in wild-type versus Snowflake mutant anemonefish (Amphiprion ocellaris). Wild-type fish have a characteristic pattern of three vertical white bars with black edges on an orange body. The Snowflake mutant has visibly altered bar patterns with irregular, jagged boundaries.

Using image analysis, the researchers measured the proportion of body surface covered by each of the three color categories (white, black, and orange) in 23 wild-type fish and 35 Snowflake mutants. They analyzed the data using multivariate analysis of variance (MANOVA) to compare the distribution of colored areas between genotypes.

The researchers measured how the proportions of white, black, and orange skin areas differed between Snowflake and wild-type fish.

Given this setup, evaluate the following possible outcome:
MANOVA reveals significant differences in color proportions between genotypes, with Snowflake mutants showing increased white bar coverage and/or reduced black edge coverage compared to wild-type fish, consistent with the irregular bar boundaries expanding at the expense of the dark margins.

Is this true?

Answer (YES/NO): NO